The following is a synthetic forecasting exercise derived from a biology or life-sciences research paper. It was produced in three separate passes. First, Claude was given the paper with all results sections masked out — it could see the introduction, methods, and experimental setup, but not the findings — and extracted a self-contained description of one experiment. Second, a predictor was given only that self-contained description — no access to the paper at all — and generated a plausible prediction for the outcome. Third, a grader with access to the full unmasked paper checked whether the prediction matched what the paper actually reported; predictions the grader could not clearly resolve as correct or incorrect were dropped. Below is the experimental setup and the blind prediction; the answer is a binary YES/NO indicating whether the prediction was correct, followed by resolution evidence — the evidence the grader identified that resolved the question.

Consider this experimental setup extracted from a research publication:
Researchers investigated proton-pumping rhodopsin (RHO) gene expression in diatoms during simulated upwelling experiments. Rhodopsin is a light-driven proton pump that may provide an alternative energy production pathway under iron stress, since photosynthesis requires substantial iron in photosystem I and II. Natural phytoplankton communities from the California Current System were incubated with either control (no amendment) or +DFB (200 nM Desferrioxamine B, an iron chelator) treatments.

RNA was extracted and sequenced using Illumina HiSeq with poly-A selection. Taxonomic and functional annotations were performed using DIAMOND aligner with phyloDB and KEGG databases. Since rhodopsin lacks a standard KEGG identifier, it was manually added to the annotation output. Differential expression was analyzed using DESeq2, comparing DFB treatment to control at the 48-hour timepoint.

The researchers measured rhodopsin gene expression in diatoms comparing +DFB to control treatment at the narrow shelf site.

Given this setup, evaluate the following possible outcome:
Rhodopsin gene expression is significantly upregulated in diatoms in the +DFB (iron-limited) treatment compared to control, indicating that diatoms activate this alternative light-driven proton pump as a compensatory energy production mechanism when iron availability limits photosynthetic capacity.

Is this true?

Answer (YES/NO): YES